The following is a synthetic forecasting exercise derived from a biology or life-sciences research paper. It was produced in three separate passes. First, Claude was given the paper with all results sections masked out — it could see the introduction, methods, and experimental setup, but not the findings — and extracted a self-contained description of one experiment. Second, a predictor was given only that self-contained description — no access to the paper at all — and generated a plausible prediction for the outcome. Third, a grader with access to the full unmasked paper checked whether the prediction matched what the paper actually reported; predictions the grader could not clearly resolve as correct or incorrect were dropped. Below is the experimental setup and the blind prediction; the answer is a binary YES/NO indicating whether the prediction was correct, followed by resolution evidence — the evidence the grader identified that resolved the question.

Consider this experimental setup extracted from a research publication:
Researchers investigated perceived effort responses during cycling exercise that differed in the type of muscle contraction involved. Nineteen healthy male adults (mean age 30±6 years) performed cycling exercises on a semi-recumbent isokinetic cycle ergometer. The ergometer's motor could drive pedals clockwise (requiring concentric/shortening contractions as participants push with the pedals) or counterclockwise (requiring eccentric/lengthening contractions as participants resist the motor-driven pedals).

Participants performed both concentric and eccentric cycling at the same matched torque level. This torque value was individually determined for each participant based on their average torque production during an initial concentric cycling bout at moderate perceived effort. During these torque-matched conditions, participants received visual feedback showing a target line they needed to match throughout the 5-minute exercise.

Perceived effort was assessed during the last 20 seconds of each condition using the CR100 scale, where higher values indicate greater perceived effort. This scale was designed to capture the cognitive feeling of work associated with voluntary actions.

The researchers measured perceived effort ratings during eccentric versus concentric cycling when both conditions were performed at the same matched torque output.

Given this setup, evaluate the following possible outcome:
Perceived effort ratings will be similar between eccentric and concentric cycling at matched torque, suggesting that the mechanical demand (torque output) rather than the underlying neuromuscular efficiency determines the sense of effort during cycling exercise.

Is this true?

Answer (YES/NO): NO